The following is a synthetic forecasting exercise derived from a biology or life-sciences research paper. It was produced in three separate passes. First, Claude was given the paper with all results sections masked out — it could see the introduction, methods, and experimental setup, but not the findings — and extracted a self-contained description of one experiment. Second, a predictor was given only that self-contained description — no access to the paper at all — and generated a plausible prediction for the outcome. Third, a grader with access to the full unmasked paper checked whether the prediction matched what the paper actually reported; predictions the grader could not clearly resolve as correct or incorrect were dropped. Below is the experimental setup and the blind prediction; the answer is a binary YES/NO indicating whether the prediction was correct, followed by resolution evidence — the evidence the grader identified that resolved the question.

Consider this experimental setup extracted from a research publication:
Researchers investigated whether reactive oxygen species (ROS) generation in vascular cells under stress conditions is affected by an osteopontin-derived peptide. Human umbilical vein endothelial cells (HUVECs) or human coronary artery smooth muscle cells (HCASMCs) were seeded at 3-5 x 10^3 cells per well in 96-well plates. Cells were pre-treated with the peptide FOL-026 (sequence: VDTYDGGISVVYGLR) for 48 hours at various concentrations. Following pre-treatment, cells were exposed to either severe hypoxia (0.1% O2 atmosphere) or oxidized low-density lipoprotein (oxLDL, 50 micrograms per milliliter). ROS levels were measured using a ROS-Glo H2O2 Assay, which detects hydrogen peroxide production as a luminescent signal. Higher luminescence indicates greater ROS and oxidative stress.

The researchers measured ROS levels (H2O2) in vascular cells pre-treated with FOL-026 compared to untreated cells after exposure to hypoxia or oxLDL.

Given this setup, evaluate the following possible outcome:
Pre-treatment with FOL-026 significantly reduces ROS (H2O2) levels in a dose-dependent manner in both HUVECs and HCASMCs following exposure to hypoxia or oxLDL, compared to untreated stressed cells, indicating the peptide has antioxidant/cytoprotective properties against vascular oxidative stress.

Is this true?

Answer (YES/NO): NO